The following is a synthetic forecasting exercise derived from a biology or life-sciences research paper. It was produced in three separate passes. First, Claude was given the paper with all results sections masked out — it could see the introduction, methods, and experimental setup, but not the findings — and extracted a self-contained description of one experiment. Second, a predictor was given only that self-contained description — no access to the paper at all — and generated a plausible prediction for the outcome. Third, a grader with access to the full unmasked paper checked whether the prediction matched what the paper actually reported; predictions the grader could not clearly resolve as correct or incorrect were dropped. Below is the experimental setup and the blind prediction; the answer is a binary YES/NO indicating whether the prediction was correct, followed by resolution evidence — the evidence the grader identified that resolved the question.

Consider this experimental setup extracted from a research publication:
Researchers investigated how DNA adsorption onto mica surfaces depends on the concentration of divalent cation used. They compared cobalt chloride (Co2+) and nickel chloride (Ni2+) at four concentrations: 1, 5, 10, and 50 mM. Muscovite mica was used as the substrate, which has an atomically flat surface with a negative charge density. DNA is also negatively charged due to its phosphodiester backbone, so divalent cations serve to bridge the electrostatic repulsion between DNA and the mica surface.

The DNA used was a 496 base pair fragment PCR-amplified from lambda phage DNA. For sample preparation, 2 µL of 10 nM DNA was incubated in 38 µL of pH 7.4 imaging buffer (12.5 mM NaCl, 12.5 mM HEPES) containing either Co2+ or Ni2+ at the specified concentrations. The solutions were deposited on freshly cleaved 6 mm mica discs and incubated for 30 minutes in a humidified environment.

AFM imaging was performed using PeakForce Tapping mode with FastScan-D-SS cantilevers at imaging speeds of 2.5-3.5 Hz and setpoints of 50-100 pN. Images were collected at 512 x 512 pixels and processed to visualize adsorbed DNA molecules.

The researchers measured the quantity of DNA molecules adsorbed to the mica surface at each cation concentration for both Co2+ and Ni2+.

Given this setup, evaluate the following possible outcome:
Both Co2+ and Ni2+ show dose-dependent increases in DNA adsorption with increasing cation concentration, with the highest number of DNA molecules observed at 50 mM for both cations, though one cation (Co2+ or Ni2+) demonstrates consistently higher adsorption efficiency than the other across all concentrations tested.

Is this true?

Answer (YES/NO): NO